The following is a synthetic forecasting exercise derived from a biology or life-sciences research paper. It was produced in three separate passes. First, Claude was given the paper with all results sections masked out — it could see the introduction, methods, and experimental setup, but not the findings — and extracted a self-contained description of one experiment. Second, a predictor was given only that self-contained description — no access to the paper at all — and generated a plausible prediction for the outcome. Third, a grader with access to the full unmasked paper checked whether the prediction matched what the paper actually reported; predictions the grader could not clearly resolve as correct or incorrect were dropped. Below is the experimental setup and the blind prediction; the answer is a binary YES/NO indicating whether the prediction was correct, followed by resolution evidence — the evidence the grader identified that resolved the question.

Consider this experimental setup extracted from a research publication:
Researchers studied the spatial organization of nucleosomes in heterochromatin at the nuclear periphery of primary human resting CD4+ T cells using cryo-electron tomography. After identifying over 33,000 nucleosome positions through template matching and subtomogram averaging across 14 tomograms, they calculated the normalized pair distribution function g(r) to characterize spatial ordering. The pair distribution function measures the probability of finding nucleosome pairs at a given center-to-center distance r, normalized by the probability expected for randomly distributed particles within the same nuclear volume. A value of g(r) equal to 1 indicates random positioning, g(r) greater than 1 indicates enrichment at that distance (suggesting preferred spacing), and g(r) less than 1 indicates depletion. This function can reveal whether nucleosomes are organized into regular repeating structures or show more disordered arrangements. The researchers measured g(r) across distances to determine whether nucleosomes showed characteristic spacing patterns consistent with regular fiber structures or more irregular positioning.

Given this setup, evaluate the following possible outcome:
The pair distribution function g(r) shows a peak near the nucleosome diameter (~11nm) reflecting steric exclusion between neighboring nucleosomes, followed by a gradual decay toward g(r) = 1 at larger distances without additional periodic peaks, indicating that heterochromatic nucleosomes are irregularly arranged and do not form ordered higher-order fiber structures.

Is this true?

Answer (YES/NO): NO